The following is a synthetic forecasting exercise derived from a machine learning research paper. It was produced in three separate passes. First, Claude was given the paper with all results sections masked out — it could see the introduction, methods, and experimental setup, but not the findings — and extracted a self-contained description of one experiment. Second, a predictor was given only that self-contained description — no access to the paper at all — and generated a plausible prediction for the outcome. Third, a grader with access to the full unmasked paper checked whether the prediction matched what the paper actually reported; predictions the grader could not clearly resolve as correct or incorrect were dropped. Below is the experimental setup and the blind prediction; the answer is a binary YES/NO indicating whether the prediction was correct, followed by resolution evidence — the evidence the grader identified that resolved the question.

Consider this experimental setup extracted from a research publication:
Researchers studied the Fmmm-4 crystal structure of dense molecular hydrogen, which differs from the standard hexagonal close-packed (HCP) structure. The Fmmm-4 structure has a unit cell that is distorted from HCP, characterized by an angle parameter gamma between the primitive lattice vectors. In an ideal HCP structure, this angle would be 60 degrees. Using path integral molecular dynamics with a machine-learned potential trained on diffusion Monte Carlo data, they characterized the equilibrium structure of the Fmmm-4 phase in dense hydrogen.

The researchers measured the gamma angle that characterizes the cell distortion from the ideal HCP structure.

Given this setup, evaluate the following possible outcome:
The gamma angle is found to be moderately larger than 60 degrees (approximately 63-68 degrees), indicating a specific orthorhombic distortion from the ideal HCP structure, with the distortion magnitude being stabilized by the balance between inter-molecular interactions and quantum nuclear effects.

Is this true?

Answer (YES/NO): NO